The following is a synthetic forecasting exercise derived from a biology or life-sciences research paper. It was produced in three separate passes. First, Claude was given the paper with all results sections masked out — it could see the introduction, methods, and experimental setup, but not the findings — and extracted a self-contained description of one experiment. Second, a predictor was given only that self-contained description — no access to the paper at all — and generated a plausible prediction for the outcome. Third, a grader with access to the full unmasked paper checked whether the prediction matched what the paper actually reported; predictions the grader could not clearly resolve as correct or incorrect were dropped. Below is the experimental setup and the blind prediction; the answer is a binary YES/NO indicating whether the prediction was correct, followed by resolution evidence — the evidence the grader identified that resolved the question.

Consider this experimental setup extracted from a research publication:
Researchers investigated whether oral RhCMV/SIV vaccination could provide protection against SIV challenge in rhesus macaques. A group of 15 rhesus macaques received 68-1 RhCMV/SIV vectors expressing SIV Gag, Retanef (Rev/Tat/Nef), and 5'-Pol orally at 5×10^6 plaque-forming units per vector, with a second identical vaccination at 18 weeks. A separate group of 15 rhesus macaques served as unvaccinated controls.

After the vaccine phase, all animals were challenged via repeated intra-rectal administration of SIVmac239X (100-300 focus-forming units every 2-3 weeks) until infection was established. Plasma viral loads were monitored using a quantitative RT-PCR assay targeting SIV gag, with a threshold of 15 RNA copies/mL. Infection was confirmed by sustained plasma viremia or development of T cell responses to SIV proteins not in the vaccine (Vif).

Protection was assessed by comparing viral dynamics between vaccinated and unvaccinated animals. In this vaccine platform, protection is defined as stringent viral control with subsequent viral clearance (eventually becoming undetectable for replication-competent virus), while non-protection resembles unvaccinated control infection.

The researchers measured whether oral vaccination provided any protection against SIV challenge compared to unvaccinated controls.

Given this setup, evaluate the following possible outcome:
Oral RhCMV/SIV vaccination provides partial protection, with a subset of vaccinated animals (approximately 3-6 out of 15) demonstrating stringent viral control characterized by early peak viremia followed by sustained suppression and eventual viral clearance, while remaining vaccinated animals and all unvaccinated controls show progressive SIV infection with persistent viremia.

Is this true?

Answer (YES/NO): NO